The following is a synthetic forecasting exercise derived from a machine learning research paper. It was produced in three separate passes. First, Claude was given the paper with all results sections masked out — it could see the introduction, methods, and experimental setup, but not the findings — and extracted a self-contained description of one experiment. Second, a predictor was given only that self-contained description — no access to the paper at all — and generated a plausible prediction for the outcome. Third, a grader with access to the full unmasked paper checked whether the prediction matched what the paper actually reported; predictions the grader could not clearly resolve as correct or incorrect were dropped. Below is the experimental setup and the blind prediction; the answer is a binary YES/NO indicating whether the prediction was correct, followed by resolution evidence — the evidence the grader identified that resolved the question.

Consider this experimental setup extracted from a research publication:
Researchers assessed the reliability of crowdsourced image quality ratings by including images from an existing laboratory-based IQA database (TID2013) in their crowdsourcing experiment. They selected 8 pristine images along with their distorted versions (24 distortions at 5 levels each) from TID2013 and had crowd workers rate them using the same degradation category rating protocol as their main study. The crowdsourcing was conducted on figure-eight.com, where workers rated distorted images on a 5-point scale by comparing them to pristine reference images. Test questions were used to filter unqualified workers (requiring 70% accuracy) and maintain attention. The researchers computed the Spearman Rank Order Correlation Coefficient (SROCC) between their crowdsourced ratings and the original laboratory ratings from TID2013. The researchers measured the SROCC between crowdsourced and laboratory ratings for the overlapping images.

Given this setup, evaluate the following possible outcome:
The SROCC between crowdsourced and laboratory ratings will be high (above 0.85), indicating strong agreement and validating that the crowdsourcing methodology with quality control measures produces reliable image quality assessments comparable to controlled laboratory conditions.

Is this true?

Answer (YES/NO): YES